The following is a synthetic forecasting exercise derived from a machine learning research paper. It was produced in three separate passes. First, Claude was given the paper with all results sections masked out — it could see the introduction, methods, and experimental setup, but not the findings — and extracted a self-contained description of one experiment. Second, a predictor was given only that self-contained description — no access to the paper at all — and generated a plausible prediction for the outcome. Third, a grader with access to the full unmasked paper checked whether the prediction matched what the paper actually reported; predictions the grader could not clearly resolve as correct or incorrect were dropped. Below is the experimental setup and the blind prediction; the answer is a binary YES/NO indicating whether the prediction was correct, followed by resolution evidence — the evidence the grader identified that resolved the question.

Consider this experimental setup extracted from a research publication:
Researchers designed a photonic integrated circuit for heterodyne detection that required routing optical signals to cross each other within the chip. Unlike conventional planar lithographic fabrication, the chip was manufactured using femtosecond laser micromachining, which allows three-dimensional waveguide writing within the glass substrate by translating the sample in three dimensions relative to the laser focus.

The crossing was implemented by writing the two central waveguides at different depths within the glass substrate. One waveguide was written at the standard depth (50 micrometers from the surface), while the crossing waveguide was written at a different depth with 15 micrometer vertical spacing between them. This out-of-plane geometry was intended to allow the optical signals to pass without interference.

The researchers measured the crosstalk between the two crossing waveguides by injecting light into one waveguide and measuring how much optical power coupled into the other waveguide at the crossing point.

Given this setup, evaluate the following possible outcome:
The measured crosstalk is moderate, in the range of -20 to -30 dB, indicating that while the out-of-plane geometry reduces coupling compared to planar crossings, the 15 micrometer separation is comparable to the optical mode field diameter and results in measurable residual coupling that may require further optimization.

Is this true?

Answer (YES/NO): NO